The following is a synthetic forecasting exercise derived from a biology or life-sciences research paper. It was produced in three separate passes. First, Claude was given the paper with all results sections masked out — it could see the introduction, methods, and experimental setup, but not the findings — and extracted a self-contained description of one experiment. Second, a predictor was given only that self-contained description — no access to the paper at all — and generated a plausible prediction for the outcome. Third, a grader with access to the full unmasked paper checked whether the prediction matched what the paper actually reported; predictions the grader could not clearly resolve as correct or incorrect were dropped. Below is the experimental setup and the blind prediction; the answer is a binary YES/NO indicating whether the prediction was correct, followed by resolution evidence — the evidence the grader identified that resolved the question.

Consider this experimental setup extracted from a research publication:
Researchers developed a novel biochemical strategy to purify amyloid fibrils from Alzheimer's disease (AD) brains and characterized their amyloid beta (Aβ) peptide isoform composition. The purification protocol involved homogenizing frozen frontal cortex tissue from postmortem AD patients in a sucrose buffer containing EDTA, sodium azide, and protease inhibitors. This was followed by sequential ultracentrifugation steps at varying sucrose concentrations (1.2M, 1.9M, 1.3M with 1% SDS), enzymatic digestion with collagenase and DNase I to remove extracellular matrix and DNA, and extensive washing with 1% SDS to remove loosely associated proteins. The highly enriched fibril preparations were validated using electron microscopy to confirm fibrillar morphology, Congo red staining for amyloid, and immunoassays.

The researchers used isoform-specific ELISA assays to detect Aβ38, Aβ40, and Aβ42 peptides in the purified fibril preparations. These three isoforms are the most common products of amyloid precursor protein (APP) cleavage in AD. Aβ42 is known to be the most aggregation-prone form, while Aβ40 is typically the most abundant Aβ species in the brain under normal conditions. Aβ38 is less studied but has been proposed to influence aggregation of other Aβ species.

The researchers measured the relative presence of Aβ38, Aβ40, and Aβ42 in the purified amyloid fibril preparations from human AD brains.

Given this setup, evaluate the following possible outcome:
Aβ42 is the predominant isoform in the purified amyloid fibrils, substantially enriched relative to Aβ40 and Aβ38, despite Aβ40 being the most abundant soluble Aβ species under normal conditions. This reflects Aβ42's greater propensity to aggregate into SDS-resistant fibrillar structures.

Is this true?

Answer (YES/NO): NO